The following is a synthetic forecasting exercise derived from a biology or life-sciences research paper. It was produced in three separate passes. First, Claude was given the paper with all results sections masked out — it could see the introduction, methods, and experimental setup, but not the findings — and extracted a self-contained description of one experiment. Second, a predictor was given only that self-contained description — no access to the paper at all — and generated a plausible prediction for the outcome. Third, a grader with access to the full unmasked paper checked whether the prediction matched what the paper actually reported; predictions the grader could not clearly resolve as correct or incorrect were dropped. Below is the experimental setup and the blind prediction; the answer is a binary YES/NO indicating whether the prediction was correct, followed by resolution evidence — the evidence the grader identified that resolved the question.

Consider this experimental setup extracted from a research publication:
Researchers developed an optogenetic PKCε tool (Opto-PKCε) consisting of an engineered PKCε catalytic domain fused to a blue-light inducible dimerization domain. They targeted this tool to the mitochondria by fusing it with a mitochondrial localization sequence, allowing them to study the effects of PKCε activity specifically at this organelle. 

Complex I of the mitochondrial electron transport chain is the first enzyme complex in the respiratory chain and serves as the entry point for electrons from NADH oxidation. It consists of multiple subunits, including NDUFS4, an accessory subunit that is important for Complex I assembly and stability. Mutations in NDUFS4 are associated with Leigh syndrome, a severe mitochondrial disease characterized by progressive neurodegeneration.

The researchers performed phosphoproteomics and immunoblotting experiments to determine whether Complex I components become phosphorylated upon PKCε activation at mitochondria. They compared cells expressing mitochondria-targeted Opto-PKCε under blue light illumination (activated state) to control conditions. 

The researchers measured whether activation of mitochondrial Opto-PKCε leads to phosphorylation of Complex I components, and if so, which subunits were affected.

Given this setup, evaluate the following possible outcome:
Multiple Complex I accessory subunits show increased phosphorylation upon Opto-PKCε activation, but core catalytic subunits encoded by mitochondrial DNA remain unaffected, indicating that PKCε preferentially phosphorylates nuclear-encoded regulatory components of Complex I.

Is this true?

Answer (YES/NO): NO